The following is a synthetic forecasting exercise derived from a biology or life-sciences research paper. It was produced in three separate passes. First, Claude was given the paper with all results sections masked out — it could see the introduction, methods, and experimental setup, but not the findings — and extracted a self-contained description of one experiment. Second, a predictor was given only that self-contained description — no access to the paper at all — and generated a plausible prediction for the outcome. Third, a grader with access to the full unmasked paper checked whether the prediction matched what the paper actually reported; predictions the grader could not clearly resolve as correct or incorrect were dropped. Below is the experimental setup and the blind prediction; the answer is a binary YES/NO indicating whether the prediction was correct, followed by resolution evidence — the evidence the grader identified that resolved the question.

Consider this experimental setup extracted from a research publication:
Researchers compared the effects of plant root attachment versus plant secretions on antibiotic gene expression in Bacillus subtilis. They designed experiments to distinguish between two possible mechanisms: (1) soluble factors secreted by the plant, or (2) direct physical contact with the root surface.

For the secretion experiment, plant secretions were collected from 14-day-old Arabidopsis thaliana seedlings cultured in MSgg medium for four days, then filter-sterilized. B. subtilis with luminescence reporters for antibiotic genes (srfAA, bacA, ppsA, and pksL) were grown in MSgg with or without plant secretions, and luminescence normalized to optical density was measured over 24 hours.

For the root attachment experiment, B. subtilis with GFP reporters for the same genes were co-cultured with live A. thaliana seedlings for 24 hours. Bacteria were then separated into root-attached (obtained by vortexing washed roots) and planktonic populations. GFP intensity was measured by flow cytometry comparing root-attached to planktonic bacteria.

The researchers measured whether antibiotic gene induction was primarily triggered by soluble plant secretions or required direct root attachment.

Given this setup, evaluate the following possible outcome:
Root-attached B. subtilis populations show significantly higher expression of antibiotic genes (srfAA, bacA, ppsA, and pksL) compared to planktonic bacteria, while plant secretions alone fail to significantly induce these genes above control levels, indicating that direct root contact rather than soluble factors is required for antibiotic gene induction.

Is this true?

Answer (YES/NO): NO